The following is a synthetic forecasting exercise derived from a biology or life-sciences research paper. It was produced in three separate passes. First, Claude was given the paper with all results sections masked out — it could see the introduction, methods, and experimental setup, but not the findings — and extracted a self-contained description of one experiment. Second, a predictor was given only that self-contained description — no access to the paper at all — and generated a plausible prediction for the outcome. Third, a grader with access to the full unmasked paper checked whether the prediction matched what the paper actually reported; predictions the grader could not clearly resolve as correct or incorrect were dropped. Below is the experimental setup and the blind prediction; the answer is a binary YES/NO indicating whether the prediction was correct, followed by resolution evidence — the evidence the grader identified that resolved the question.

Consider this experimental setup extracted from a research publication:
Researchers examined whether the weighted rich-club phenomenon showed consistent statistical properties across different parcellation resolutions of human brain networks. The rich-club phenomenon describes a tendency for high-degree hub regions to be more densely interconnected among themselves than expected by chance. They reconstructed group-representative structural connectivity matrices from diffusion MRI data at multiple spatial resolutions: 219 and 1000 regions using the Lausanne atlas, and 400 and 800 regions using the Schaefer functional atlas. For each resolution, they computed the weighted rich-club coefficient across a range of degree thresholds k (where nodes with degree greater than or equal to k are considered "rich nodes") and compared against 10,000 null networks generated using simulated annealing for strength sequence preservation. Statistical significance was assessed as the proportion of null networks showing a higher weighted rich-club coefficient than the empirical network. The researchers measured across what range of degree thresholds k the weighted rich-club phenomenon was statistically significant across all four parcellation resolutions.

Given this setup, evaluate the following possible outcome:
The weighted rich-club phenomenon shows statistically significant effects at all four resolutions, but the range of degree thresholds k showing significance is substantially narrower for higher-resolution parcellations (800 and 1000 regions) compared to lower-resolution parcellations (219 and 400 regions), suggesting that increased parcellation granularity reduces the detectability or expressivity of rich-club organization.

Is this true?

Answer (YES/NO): NO